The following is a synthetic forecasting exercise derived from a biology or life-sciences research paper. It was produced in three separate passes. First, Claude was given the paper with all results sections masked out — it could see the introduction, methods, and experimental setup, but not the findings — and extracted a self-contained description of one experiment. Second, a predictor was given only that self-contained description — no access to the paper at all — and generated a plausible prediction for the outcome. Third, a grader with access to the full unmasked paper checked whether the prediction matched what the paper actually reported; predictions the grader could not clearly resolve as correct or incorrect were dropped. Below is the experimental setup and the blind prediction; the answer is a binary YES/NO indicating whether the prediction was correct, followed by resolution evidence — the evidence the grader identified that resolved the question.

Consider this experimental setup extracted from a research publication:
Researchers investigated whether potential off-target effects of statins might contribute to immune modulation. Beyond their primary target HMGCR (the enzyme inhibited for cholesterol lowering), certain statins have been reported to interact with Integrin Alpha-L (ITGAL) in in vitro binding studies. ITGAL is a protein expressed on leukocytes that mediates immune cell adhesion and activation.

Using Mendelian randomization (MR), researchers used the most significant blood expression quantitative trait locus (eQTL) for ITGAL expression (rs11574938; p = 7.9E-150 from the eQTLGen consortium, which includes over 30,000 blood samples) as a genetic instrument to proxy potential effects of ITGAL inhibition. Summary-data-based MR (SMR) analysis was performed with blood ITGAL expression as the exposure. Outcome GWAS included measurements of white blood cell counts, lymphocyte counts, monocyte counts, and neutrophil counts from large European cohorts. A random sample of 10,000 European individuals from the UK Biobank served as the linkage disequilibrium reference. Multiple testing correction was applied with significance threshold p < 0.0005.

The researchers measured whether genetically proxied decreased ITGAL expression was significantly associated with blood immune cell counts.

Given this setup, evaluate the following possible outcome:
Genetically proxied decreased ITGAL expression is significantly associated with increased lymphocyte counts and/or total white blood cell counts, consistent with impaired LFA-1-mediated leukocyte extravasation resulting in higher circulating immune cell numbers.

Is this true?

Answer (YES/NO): NO